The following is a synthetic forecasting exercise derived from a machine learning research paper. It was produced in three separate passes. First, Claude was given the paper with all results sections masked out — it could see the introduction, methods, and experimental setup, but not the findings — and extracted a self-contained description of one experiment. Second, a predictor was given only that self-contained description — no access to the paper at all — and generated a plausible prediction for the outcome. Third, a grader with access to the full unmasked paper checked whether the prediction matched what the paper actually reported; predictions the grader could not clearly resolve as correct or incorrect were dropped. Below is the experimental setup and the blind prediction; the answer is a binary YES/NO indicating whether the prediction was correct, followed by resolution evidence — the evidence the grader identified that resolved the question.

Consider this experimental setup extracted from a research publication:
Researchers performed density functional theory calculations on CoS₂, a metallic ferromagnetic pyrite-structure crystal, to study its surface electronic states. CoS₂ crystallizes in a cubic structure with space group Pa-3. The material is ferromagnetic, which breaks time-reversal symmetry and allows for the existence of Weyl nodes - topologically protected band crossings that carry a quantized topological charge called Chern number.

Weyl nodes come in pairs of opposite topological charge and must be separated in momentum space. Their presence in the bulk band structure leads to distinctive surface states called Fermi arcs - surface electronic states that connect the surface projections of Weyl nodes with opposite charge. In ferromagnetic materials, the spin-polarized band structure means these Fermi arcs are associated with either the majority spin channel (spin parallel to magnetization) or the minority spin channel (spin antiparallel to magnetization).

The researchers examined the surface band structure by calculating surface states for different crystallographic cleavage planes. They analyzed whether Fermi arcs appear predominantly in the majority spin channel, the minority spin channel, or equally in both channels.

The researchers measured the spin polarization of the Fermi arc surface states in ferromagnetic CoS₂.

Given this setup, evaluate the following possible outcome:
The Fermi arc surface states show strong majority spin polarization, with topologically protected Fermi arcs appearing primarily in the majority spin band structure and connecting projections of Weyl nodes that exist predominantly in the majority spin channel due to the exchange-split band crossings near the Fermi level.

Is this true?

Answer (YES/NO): YES